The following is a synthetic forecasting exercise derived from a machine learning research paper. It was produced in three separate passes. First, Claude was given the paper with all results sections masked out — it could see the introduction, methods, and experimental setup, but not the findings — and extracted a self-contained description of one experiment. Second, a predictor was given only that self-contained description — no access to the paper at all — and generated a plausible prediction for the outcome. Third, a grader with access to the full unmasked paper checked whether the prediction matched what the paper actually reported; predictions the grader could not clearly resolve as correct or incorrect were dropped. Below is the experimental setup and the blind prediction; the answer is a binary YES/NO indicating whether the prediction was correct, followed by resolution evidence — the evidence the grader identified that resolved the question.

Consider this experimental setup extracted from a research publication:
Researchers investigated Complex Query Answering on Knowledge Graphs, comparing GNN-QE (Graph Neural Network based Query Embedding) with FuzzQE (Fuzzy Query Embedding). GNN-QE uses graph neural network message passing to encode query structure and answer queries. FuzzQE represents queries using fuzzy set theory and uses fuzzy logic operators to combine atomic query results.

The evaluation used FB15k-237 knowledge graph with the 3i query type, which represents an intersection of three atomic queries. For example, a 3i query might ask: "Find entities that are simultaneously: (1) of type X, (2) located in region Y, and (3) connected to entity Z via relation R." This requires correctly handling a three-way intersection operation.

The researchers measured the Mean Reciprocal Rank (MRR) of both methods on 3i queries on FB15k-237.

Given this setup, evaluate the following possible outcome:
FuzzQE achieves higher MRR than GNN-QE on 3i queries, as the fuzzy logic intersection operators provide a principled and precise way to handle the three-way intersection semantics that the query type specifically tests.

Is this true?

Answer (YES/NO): NO